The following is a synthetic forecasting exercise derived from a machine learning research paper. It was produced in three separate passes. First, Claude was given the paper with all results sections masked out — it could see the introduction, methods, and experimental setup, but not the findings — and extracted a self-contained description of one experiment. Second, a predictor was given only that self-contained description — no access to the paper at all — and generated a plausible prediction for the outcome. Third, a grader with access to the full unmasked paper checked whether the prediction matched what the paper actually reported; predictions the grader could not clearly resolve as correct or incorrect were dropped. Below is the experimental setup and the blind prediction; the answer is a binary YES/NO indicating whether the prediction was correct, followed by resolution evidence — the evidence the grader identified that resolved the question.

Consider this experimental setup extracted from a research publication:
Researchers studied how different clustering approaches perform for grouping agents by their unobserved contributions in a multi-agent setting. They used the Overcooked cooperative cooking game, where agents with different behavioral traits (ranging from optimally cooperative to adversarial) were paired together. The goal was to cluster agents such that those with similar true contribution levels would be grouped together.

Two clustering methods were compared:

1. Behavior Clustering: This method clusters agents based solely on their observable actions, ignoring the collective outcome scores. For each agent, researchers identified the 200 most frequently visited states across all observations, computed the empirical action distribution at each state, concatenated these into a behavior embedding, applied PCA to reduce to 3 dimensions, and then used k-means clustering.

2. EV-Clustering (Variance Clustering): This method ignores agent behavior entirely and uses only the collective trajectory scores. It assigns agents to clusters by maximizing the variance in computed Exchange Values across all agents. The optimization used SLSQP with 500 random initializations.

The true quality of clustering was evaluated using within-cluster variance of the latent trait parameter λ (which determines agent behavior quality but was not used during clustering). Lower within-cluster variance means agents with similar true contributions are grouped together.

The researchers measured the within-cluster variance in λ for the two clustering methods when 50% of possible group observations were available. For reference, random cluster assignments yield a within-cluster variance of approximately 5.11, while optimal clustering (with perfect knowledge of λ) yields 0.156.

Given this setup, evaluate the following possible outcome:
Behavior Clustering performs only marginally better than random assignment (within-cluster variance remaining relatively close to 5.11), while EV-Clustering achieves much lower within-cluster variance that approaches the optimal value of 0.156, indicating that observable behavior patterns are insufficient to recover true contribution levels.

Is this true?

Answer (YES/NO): NO